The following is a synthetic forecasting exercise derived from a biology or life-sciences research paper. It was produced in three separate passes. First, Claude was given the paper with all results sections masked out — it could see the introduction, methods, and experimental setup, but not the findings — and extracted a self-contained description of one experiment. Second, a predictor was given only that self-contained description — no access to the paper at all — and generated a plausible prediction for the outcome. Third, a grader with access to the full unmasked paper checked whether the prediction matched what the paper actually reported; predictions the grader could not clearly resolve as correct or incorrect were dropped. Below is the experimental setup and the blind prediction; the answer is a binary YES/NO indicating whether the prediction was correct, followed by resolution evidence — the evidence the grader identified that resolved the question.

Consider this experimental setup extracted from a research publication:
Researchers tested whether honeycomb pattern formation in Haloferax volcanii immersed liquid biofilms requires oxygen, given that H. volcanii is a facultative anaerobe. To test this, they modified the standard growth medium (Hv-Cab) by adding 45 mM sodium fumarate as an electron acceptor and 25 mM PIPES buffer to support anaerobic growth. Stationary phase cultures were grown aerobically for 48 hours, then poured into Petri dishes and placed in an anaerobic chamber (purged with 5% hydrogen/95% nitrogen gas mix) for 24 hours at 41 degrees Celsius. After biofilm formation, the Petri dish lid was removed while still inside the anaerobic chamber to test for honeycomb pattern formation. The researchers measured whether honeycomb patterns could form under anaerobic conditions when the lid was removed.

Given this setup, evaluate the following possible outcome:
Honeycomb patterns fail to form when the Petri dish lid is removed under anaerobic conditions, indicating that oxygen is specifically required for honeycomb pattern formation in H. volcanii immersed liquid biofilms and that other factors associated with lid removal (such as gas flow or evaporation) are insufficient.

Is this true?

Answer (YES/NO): NO